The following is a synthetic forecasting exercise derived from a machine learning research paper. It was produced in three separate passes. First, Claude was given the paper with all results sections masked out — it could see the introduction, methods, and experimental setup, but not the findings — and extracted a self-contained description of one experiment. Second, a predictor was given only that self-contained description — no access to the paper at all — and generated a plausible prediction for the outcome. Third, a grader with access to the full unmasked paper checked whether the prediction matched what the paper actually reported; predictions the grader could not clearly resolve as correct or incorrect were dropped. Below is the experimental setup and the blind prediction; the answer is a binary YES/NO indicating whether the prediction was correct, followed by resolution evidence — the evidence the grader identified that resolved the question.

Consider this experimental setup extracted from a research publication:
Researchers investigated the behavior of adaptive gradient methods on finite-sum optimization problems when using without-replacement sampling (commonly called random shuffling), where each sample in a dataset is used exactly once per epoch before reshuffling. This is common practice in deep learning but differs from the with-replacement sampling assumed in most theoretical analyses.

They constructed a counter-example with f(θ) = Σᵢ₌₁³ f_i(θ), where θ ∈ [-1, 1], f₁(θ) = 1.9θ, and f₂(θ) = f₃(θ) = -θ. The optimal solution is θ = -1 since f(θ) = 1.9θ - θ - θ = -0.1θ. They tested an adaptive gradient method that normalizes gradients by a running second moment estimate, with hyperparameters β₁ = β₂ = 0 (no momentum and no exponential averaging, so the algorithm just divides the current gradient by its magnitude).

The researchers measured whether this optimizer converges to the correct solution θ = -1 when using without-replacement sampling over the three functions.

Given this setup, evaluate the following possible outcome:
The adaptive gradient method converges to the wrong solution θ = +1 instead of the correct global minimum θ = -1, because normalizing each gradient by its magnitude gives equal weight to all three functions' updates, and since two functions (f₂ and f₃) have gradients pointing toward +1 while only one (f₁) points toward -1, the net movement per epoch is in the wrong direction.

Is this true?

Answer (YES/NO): NO